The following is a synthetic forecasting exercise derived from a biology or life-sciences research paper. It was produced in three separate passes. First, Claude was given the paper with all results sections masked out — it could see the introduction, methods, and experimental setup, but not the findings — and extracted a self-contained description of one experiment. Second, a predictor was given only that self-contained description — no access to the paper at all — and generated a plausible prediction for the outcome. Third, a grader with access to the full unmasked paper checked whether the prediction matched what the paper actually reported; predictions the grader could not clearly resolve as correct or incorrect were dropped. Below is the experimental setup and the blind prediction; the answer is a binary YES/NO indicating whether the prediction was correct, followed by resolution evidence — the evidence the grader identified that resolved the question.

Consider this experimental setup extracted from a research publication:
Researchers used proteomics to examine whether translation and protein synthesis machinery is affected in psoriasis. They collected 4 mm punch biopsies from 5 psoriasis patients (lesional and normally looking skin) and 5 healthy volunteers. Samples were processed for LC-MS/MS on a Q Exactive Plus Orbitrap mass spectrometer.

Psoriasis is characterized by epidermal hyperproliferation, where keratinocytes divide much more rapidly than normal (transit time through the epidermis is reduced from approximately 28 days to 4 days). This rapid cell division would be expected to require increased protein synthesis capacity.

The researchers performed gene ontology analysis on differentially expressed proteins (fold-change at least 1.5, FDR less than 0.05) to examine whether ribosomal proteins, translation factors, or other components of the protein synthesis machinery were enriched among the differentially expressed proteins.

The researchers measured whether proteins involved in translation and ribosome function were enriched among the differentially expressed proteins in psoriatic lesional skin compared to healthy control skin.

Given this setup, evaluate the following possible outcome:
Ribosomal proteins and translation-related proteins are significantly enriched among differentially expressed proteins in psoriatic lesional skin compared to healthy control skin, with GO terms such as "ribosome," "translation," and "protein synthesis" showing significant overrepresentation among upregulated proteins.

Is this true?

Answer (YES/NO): YES